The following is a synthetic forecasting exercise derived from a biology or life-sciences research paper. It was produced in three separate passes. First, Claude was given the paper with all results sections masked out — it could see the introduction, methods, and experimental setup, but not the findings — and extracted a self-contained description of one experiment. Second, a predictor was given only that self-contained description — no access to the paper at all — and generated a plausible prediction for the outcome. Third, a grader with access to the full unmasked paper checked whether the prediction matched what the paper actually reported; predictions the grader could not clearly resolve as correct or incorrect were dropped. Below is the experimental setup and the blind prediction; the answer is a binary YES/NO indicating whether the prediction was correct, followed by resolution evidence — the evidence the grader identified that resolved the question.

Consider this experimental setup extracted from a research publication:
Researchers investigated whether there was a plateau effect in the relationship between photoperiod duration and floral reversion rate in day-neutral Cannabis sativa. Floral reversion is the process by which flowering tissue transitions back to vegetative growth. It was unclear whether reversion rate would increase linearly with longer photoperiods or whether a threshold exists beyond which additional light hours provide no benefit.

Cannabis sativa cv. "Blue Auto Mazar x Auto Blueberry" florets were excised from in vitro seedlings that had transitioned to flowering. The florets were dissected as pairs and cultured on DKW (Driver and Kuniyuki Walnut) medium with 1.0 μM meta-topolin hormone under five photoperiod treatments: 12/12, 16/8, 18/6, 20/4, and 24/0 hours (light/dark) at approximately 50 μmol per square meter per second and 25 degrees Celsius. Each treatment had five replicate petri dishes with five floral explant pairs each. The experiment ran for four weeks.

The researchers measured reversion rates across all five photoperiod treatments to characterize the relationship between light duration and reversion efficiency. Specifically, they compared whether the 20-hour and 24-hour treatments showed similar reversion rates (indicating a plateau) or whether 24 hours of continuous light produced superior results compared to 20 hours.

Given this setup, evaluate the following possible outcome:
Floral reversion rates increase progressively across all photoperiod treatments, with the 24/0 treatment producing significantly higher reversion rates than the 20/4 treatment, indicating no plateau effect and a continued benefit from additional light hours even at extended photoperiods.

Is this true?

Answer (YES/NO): NO